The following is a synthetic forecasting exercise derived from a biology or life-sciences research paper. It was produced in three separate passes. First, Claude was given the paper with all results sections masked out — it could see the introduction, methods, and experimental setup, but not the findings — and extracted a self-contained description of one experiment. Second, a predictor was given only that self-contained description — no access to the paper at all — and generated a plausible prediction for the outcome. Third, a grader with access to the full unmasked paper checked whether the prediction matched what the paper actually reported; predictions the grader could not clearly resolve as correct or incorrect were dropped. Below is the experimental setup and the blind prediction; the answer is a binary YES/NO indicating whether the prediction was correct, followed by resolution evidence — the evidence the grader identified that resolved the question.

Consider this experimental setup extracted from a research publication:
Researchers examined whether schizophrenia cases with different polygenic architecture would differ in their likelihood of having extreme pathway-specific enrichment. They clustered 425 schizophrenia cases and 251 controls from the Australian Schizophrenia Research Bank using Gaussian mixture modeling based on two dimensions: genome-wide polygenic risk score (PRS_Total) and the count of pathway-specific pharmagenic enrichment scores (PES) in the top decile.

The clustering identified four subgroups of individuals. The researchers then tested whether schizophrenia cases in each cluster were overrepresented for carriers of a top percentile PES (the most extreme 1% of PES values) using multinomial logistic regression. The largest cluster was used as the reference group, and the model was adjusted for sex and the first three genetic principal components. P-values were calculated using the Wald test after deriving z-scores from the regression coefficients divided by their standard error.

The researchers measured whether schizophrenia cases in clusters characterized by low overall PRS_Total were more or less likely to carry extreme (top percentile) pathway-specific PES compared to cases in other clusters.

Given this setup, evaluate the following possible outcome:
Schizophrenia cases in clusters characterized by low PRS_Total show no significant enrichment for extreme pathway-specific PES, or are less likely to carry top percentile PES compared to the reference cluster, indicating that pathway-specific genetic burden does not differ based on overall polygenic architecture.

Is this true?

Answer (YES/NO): YES